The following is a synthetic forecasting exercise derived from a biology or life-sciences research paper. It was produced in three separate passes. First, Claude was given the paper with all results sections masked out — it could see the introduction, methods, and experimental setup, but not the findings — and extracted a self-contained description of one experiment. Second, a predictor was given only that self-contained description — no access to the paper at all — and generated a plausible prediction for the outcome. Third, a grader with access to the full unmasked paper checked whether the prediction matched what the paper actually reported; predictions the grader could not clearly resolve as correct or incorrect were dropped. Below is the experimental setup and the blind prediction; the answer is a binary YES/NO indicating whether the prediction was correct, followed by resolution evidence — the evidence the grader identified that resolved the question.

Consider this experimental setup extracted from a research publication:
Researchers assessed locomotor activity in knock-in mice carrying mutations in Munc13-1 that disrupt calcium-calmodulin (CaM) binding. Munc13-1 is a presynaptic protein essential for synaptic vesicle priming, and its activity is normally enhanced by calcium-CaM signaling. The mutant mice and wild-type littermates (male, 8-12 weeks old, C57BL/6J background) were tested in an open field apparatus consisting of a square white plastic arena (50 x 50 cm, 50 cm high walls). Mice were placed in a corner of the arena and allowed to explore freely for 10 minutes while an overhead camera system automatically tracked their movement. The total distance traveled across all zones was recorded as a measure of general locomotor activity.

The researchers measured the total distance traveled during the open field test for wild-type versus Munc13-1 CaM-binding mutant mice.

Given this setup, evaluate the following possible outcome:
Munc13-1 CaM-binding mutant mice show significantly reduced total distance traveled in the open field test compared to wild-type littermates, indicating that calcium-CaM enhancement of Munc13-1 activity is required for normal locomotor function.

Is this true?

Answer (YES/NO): NO